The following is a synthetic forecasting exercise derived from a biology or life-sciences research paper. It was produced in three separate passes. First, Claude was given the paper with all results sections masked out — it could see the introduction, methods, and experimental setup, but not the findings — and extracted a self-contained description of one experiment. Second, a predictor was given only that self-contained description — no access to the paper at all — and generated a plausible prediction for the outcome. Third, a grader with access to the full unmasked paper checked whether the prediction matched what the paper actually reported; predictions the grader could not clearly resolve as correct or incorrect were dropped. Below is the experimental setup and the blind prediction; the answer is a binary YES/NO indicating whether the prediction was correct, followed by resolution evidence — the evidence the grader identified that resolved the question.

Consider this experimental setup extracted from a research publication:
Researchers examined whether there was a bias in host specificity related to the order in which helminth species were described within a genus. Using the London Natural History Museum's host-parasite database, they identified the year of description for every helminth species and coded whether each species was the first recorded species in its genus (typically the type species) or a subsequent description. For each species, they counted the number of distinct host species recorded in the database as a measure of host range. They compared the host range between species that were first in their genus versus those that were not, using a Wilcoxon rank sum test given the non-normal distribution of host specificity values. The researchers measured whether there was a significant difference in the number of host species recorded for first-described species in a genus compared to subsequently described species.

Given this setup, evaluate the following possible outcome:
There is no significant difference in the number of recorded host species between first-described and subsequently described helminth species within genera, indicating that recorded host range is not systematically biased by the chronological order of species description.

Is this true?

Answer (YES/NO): NO